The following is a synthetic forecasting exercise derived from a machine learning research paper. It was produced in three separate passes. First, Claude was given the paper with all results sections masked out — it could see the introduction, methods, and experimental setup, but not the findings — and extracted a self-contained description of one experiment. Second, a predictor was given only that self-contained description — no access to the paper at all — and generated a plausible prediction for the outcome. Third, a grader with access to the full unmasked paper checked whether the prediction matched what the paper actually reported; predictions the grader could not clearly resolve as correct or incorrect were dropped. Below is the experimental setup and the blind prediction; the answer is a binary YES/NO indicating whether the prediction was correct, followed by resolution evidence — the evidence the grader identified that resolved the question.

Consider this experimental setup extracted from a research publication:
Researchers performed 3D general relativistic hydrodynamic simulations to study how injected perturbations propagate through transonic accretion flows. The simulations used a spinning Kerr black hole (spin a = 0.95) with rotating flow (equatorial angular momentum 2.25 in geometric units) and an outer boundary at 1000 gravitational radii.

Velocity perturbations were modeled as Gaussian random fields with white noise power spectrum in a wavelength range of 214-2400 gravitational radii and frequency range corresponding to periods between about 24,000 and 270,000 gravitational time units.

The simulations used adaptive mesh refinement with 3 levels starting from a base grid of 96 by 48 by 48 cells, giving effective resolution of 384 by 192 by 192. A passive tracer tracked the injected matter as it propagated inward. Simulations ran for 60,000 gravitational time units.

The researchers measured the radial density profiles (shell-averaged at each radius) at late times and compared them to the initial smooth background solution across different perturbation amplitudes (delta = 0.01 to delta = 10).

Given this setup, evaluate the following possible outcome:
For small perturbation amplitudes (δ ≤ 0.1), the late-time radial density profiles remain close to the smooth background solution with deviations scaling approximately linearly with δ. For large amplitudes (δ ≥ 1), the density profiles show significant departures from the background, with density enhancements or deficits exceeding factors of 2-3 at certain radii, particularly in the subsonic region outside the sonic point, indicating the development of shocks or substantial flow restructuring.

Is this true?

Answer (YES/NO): NO